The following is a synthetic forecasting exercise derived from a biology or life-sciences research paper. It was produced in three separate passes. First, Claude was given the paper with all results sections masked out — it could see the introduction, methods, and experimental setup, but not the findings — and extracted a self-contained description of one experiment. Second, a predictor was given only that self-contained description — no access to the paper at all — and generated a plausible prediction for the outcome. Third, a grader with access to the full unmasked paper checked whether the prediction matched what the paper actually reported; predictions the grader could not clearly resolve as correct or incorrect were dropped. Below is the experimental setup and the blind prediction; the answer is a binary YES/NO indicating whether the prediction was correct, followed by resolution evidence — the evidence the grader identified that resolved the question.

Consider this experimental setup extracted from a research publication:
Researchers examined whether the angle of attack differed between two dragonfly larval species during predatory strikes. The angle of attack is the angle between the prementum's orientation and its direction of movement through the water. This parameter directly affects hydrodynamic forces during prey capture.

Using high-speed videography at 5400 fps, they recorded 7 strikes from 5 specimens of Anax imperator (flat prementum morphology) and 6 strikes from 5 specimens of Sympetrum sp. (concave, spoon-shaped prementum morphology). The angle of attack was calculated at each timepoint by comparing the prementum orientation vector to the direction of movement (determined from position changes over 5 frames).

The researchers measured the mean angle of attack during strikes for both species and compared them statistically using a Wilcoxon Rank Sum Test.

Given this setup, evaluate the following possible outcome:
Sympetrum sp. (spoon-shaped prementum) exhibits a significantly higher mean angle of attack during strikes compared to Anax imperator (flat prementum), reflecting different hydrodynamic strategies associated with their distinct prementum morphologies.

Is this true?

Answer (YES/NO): NO